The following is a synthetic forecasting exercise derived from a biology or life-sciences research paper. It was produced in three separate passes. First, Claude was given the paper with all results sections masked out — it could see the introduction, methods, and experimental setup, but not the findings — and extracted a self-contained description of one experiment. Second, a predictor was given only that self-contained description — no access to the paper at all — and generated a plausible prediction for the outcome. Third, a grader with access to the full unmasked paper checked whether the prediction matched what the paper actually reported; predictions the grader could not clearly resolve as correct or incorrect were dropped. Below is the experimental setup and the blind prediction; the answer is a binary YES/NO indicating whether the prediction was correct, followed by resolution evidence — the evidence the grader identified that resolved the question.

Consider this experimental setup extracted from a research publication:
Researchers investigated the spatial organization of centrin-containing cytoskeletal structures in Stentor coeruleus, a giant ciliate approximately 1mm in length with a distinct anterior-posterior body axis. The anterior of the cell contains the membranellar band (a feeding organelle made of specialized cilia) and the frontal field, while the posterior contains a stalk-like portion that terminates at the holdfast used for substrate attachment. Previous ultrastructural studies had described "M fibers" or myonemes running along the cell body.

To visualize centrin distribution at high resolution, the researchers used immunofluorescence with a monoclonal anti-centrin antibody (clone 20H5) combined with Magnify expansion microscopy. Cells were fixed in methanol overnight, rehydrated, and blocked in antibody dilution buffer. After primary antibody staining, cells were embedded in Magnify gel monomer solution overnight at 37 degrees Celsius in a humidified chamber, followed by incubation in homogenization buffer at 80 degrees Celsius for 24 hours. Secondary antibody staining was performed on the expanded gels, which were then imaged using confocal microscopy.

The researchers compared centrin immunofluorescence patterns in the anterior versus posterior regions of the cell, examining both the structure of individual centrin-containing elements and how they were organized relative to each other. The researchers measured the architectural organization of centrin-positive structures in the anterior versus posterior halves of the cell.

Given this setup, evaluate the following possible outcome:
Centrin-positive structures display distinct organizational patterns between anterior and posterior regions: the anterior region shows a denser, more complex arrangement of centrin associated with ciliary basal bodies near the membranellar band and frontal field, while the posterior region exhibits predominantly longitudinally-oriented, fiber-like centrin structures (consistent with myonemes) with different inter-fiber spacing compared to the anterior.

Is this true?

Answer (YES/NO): NO